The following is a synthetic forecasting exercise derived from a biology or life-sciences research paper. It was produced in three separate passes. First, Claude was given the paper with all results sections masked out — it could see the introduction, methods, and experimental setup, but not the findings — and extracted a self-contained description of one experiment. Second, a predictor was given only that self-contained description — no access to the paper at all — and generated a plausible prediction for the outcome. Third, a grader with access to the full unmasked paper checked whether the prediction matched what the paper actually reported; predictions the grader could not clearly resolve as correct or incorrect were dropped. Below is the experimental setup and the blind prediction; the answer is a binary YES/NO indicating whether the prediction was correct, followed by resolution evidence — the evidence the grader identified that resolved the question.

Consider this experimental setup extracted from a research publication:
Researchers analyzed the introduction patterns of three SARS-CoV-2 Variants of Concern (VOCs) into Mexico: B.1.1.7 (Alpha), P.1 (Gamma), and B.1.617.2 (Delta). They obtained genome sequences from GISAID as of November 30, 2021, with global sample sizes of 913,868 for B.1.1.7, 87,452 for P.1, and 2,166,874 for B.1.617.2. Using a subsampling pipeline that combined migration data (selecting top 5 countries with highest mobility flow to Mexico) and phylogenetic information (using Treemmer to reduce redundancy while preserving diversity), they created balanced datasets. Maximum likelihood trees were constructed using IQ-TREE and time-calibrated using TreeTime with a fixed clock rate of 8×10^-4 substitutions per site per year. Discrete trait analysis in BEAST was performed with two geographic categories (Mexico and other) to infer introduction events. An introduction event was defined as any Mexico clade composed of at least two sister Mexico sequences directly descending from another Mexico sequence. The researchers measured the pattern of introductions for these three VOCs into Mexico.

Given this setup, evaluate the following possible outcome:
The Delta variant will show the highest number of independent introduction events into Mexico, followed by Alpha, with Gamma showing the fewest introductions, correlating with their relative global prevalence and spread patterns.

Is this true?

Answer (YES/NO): NO